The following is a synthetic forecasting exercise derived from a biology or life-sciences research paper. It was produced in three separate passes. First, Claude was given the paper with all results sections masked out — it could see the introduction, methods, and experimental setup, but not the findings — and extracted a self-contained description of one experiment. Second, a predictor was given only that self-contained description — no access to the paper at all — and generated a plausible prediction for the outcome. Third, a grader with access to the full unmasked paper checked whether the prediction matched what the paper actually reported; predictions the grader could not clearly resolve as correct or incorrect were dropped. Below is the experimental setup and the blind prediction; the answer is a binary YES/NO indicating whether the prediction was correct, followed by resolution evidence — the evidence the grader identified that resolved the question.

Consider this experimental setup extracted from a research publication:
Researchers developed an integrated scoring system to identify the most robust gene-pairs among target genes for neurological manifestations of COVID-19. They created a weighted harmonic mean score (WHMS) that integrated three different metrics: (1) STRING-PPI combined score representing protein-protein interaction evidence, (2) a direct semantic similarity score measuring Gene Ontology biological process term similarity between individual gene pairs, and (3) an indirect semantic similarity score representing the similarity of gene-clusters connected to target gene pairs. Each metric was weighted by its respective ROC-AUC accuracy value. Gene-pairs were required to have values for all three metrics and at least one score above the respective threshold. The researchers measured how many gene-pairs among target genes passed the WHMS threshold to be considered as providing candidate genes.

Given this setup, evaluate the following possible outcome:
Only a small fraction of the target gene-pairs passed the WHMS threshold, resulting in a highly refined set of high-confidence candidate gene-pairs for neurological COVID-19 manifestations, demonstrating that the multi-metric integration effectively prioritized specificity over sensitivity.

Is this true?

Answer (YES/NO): YES